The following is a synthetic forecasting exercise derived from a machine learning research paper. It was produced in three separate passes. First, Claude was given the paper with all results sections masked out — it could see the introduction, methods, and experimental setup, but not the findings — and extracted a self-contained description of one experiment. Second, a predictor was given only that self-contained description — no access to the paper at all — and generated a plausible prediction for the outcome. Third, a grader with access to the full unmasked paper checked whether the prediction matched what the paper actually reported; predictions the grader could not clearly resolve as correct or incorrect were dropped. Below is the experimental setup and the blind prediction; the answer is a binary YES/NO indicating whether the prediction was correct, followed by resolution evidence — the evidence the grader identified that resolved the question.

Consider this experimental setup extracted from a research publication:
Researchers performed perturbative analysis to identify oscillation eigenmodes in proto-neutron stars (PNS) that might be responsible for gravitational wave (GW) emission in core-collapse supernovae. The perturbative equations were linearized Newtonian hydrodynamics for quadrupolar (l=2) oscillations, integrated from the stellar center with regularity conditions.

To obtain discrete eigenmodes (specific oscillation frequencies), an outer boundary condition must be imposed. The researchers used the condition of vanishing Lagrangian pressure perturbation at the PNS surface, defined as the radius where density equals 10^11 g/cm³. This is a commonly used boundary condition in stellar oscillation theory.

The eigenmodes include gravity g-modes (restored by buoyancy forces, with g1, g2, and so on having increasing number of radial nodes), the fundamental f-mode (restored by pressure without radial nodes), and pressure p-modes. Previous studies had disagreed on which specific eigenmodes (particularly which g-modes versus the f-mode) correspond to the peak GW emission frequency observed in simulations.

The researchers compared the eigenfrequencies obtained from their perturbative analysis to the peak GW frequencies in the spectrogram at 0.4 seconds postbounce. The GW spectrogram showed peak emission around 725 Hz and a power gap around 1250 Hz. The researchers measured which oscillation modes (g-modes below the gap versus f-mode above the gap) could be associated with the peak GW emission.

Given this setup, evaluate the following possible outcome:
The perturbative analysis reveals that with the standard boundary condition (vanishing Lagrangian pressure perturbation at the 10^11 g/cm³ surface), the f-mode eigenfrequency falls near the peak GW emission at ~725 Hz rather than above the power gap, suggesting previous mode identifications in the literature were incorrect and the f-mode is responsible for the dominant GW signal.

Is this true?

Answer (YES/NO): NO